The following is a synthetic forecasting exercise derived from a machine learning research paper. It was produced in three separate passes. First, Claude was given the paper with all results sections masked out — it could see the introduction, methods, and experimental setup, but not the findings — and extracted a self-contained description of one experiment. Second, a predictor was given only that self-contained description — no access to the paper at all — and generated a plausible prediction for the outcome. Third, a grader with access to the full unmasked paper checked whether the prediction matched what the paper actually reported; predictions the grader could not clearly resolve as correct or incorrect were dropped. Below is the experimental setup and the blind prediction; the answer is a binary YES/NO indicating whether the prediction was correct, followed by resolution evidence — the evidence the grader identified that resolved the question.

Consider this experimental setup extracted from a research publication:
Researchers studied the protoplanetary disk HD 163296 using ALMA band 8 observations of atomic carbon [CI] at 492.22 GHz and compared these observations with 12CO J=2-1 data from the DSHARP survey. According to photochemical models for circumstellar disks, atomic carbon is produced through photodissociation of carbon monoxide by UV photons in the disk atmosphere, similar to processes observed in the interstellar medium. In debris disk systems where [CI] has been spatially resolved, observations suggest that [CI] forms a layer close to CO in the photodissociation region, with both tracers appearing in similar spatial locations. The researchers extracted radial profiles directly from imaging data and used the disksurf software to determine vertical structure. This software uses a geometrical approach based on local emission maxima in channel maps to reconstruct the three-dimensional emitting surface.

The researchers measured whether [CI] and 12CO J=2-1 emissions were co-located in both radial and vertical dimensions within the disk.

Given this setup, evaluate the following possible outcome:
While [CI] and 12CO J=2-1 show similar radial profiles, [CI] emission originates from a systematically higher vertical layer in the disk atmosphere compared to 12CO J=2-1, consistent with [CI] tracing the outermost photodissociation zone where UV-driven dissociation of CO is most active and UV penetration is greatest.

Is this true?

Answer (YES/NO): NO